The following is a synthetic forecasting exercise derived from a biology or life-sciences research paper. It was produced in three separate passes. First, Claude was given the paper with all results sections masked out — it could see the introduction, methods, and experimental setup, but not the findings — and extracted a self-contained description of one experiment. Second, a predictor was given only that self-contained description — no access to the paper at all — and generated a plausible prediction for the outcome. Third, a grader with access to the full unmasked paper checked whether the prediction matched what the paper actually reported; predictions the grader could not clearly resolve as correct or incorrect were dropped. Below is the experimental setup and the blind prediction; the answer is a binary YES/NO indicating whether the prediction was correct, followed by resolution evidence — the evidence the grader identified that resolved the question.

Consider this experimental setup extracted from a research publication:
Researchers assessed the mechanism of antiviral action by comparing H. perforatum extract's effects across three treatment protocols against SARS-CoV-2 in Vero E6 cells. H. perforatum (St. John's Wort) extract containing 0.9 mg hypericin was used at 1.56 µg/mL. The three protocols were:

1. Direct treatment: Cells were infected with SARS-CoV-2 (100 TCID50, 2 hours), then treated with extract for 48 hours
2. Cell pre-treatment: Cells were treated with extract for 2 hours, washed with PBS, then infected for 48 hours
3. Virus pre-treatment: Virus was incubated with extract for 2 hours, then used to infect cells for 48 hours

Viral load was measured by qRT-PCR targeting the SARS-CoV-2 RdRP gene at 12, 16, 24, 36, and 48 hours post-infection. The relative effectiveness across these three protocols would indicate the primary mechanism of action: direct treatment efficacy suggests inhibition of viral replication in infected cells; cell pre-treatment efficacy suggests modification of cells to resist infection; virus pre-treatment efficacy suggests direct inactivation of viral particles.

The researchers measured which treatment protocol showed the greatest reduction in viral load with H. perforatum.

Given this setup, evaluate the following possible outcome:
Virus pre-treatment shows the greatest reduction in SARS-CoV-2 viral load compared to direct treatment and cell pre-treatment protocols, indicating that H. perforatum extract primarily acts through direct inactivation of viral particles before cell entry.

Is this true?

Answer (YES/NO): YES